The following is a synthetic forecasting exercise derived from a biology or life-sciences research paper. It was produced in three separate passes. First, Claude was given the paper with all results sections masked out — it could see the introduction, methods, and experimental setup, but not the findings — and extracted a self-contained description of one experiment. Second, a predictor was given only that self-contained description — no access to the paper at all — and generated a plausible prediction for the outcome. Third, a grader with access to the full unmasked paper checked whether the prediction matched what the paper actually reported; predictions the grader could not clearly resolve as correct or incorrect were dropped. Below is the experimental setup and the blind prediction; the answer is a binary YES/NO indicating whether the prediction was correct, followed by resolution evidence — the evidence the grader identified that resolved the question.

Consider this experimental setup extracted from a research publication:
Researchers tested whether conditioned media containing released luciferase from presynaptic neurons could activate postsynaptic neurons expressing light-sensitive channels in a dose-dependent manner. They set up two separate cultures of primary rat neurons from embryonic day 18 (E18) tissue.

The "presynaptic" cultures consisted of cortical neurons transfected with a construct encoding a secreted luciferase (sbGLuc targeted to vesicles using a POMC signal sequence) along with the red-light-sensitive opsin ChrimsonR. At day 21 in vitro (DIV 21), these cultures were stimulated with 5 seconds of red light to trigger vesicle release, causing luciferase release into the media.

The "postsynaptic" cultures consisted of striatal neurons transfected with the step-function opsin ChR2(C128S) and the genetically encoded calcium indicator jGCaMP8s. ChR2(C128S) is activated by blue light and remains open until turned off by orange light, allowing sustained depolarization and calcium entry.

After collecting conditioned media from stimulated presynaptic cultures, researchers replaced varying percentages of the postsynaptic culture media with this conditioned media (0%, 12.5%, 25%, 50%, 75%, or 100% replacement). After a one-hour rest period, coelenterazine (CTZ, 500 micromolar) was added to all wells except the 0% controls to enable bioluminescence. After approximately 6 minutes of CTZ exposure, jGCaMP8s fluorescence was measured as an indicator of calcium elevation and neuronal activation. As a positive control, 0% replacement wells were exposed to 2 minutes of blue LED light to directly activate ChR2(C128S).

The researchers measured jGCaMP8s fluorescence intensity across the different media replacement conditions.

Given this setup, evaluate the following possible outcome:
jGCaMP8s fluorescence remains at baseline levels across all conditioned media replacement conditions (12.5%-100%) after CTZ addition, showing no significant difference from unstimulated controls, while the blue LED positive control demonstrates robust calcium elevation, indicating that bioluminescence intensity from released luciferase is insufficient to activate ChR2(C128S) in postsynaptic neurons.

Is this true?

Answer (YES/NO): NO